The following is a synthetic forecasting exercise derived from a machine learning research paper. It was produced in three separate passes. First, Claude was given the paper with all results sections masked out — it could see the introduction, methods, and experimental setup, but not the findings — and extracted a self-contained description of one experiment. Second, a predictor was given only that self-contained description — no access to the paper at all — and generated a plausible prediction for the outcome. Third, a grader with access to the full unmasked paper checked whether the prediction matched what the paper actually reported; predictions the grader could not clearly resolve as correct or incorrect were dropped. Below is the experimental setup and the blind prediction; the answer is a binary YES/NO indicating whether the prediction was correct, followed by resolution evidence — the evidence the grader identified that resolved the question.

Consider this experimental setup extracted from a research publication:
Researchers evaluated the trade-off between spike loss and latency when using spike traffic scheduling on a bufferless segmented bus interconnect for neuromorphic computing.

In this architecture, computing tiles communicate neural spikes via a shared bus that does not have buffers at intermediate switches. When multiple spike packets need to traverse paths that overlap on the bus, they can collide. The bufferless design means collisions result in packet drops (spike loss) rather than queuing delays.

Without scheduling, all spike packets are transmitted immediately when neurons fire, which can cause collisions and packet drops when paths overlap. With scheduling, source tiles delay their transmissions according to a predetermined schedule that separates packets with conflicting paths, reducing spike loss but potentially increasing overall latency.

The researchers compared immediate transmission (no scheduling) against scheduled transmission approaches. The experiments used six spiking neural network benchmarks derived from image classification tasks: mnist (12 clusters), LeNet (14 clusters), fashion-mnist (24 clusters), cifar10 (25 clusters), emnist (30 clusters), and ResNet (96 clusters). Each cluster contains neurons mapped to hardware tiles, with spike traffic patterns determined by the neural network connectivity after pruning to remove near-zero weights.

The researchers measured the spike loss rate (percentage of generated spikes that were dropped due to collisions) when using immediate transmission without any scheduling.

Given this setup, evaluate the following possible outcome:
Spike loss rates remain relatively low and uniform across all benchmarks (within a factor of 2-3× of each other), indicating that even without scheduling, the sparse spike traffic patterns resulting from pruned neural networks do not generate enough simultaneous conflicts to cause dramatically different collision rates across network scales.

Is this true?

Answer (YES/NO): NO